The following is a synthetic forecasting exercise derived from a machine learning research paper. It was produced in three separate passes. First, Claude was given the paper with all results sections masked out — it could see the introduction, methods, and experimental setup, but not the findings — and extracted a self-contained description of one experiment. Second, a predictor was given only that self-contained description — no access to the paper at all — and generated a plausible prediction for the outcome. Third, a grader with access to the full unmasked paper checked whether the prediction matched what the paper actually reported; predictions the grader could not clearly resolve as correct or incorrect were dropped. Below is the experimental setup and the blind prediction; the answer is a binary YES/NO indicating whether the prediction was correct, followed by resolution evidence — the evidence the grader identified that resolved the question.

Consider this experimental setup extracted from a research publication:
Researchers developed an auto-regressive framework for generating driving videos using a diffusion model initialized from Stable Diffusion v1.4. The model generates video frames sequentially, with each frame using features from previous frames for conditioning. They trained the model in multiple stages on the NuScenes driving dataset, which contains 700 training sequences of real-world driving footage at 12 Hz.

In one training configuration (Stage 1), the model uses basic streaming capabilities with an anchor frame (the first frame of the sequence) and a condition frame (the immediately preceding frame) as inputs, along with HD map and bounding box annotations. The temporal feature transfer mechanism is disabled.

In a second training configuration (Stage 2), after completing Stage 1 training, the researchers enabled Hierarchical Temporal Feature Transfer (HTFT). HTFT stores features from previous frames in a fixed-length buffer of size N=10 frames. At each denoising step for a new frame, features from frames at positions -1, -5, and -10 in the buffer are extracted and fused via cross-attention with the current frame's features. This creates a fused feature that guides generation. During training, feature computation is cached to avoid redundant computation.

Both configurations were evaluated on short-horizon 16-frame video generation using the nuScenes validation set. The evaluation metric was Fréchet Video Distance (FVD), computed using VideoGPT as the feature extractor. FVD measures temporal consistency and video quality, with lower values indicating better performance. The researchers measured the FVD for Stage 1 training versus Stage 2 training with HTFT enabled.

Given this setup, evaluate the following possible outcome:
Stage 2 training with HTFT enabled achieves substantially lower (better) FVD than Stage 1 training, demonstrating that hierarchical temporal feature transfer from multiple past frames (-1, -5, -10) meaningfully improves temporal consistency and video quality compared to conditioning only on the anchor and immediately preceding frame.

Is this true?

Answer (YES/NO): YES